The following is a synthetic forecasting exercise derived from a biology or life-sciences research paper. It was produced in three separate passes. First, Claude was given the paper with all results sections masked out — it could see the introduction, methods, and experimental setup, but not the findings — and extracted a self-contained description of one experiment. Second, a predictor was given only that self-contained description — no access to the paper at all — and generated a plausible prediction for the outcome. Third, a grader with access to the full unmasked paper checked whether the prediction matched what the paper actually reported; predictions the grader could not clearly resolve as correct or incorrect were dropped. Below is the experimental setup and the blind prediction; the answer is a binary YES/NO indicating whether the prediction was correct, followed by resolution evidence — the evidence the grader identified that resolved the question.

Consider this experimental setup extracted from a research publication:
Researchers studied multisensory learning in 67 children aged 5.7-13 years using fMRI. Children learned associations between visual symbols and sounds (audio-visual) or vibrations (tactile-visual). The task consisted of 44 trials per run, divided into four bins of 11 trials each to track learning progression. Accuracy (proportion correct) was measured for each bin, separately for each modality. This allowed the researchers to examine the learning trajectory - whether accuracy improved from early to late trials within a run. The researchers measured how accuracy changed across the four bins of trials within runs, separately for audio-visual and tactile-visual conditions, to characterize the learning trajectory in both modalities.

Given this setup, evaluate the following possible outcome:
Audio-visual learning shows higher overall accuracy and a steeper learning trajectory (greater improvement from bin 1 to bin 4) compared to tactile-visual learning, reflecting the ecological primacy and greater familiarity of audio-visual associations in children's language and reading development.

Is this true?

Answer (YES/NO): NO